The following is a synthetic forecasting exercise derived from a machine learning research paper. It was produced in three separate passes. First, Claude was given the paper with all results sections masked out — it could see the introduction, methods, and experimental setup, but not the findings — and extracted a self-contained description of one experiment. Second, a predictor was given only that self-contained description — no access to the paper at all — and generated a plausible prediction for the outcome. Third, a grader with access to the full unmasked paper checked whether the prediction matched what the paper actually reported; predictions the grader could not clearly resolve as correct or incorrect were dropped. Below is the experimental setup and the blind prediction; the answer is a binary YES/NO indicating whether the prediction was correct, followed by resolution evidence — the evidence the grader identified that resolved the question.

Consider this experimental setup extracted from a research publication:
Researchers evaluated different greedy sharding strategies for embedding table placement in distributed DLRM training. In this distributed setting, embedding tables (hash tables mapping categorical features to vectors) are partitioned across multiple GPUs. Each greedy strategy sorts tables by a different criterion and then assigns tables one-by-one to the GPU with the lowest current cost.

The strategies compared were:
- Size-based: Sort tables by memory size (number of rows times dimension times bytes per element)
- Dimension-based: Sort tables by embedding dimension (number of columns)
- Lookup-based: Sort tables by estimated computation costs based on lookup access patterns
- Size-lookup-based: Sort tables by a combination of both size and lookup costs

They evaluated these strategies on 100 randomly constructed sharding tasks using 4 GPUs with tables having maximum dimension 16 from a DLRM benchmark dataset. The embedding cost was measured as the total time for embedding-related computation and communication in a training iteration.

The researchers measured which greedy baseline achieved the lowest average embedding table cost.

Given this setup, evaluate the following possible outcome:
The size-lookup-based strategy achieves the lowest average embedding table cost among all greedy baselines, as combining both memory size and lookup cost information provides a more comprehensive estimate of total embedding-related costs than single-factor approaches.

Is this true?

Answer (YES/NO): YES